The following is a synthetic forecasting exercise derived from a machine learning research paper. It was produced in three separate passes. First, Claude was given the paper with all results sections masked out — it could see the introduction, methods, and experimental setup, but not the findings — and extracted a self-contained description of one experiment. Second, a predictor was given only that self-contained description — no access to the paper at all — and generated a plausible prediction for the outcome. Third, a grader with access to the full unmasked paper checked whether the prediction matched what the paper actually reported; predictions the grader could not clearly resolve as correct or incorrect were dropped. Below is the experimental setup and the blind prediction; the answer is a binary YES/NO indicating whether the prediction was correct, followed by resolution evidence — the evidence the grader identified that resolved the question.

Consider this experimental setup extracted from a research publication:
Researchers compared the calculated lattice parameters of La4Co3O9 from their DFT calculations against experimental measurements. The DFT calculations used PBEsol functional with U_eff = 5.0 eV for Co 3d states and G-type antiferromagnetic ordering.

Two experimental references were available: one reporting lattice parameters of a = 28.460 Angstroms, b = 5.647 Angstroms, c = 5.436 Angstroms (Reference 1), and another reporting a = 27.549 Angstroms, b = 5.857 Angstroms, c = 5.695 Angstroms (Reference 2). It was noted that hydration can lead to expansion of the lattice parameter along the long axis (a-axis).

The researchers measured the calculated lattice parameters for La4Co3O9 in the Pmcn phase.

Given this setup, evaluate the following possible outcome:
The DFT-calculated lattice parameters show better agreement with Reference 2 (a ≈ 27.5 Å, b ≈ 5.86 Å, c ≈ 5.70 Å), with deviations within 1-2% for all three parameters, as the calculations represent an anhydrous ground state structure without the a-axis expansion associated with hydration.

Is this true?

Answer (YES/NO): NO